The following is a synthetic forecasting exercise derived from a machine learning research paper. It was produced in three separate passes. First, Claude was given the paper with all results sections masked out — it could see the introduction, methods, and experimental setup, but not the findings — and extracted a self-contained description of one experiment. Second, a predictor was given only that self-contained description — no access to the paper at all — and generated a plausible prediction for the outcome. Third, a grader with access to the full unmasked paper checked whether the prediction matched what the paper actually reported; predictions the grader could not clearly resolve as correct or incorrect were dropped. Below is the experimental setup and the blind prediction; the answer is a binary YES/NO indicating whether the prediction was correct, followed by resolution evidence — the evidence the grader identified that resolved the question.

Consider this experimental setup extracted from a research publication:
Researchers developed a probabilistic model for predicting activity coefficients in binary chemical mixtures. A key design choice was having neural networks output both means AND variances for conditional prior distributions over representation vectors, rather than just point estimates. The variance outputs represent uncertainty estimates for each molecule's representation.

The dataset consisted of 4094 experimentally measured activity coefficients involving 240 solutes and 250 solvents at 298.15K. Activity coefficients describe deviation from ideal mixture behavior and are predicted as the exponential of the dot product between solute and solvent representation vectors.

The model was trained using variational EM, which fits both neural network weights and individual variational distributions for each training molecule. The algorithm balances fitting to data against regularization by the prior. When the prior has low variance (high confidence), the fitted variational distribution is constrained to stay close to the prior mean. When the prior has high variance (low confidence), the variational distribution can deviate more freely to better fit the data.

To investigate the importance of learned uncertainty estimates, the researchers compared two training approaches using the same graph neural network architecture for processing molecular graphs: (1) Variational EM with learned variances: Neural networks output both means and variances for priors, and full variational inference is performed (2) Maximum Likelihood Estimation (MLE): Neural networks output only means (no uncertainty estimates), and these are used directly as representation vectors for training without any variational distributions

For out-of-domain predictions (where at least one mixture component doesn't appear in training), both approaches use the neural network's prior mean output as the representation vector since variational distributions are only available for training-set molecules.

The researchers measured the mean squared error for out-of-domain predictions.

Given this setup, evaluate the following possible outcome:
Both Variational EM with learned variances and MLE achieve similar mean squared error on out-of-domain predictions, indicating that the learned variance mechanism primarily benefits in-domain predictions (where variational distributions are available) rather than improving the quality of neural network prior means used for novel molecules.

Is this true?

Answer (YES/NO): NO